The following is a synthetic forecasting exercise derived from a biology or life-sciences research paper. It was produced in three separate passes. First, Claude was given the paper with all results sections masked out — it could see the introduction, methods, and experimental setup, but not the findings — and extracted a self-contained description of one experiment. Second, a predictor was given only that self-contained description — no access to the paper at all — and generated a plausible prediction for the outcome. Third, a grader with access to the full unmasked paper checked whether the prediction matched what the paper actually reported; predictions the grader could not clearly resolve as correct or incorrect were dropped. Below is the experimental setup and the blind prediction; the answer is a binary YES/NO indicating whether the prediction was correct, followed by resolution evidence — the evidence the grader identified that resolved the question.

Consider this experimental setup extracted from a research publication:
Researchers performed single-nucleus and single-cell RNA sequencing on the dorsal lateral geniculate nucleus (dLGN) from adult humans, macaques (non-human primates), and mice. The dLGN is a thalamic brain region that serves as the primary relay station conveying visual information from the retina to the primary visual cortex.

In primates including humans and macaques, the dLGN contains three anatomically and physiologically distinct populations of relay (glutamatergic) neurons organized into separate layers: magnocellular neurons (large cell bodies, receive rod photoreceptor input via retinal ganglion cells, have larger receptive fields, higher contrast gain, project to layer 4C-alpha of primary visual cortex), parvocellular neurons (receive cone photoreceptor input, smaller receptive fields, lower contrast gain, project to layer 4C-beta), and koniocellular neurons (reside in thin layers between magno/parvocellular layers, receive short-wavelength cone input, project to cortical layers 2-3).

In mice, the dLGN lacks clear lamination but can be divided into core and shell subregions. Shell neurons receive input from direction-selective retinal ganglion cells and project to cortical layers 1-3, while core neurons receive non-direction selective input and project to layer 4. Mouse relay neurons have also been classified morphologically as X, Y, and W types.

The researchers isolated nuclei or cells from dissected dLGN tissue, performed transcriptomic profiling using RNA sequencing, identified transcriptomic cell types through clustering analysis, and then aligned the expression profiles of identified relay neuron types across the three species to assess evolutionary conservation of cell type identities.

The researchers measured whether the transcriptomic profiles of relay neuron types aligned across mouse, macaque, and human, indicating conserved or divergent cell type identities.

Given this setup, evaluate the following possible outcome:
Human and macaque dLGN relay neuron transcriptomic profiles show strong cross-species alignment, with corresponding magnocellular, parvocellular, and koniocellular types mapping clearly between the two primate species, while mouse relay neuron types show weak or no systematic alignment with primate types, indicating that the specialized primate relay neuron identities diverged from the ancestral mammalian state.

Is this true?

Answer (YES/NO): NO